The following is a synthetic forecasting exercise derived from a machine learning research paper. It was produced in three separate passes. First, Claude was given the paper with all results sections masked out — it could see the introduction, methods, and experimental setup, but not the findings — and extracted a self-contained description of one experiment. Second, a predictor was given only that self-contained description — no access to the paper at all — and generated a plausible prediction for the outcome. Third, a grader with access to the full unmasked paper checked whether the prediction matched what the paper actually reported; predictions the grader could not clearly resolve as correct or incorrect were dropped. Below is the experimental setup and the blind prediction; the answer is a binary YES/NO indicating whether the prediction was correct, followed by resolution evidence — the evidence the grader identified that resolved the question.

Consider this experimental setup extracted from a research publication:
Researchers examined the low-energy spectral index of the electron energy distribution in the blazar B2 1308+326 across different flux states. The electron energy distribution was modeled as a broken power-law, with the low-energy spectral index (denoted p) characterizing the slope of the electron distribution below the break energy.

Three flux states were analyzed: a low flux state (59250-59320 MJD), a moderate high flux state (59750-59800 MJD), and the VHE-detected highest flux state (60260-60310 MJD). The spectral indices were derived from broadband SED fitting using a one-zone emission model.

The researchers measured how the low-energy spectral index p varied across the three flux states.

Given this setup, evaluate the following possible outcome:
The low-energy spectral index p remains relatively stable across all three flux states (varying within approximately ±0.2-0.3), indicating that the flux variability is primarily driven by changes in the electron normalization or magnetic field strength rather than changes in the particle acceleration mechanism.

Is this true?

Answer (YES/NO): YES